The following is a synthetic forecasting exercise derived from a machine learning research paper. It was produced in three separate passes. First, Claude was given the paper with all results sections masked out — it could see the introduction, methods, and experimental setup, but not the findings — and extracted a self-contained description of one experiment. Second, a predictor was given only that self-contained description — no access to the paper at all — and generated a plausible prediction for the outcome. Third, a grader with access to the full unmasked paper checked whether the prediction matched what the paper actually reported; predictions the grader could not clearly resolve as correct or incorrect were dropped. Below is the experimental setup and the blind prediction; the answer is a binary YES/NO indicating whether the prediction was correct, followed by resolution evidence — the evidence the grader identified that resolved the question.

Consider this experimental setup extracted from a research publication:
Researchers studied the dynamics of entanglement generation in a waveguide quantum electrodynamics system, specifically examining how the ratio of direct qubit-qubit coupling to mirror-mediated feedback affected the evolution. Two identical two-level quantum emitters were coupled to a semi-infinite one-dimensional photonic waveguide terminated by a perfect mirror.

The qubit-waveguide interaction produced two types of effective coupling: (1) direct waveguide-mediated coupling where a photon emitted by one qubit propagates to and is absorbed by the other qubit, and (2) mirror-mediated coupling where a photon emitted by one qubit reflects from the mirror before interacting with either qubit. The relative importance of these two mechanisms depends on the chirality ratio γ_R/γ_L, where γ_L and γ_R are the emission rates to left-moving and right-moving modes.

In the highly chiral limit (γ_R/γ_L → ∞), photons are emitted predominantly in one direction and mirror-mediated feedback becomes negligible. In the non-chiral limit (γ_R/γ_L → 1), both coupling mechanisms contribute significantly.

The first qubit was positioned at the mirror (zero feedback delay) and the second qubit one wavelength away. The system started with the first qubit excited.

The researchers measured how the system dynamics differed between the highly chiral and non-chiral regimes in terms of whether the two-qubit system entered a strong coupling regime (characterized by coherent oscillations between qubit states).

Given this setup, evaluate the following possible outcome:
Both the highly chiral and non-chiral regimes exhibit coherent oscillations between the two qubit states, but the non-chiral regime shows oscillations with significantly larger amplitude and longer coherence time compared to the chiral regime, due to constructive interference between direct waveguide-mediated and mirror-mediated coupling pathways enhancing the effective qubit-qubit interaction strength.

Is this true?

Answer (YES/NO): NO